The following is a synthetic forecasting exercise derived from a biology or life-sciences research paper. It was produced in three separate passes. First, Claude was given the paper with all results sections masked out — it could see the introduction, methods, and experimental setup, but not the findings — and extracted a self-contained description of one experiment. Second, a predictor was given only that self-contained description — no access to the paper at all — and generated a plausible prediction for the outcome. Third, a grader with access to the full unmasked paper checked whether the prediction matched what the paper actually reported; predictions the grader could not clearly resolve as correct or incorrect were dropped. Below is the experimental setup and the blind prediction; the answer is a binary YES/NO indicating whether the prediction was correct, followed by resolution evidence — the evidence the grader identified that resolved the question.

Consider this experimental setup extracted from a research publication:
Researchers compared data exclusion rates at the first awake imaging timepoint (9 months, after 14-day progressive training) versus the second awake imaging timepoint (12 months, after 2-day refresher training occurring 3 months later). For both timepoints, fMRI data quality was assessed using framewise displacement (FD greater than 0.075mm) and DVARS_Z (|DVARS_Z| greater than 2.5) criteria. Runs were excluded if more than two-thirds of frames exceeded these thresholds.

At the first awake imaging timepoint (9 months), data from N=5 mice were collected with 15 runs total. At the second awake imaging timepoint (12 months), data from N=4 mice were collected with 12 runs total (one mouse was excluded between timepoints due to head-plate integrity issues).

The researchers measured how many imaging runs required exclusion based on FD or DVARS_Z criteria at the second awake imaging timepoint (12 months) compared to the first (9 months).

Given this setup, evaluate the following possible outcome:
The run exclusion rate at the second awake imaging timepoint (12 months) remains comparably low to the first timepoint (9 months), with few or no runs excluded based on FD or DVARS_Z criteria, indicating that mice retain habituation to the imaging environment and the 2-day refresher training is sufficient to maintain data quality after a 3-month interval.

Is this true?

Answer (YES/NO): NO